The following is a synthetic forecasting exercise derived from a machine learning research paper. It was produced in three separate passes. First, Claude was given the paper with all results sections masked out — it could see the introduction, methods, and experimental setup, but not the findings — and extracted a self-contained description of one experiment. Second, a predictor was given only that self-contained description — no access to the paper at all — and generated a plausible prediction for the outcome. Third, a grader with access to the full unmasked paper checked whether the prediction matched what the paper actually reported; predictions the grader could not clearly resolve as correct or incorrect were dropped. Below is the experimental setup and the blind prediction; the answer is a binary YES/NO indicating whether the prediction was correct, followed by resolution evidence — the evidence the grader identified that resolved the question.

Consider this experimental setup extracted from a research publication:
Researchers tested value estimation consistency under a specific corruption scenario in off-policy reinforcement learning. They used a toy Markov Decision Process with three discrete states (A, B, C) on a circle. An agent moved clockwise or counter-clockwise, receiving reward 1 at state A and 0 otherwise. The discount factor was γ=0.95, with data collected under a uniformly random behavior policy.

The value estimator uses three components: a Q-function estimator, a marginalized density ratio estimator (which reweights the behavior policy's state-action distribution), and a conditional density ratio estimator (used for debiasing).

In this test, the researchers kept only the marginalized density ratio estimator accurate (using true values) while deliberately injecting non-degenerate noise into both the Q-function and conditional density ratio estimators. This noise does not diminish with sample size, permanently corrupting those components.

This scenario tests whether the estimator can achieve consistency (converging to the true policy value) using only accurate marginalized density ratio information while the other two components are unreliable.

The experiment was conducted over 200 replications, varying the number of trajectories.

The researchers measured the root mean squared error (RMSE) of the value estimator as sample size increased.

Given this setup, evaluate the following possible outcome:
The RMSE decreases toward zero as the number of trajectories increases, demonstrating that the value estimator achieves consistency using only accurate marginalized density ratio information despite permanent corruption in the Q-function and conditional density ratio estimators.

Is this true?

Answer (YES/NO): YES